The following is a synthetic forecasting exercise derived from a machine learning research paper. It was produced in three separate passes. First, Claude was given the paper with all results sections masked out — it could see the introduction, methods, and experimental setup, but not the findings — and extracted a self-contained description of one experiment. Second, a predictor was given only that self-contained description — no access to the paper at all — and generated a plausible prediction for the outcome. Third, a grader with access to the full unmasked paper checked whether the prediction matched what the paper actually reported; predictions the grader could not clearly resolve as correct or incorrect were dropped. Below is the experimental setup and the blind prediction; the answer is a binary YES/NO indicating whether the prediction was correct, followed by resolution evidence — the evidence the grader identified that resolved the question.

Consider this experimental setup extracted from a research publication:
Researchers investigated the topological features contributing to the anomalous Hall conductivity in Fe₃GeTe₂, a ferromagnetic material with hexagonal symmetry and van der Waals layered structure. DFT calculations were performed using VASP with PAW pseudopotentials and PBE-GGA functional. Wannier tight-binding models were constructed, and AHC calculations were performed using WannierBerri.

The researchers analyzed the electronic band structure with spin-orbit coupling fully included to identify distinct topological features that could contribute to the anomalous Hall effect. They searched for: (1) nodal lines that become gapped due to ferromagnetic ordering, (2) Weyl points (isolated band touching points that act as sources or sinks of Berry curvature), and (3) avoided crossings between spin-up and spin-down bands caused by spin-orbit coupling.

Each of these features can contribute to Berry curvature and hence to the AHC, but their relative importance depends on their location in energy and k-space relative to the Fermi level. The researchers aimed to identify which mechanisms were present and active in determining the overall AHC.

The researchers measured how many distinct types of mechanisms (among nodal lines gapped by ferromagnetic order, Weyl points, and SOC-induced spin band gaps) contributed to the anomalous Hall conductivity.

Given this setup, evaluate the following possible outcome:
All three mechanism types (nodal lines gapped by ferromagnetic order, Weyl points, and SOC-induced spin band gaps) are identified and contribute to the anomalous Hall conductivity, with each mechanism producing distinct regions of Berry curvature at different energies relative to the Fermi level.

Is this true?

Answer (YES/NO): YES